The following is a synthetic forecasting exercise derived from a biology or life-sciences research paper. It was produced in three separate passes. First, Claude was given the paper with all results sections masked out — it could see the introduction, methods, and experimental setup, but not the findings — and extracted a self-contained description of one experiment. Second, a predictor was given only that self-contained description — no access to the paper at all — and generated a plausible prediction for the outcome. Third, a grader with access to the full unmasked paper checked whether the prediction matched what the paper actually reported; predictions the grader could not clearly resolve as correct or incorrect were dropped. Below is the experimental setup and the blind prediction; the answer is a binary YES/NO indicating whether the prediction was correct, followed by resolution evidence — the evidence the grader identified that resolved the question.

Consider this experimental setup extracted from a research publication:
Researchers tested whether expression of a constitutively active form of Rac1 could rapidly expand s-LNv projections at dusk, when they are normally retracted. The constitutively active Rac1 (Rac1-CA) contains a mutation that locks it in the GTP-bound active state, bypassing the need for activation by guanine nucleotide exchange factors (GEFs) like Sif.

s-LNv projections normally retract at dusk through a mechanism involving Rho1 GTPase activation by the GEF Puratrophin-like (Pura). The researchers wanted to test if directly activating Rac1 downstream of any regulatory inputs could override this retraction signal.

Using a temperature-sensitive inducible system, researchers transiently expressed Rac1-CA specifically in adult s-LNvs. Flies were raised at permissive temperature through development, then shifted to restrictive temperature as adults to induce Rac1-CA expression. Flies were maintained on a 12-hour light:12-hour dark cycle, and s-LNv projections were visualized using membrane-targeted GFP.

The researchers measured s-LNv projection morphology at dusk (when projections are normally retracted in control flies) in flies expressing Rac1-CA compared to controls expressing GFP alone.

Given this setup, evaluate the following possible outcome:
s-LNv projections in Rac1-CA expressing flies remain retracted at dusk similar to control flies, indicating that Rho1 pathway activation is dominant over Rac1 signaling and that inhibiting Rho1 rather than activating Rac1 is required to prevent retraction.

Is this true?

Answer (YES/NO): NO